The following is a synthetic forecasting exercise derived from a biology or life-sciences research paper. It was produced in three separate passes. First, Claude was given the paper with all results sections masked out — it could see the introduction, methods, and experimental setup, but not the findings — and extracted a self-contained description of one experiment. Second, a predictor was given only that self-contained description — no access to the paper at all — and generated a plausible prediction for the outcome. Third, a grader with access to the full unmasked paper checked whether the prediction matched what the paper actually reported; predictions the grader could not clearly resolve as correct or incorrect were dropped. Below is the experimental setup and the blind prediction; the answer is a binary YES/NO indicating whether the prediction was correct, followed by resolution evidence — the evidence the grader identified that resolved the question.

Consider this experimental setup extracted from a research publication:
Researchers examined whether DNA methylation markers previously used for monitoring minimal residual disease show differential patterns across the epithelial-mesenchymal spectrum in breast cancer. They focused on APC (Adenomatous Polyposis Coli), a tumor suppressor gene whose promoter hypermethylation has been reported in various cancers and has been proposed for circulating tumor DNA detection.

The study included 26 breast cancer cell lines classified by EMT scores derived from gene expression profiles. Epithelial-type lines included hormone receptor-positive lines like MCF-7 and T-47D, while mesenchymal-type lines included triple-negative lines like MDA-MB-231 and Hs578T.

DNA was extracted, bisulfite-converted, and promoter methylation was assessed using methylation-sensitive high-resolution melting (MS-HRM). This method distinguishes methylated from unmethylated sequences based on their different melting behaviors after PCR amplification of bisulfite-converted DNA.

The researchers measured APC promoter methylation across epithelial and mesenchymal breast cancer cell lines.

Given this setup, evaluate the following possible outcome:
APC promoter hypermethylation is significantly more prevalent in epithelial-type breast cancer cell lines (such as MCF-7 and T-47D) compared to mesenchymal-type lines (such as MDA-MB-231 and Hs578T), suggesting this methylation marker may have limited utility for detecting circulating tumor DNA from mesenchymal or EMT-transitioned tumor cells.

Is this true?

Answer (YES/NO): NO